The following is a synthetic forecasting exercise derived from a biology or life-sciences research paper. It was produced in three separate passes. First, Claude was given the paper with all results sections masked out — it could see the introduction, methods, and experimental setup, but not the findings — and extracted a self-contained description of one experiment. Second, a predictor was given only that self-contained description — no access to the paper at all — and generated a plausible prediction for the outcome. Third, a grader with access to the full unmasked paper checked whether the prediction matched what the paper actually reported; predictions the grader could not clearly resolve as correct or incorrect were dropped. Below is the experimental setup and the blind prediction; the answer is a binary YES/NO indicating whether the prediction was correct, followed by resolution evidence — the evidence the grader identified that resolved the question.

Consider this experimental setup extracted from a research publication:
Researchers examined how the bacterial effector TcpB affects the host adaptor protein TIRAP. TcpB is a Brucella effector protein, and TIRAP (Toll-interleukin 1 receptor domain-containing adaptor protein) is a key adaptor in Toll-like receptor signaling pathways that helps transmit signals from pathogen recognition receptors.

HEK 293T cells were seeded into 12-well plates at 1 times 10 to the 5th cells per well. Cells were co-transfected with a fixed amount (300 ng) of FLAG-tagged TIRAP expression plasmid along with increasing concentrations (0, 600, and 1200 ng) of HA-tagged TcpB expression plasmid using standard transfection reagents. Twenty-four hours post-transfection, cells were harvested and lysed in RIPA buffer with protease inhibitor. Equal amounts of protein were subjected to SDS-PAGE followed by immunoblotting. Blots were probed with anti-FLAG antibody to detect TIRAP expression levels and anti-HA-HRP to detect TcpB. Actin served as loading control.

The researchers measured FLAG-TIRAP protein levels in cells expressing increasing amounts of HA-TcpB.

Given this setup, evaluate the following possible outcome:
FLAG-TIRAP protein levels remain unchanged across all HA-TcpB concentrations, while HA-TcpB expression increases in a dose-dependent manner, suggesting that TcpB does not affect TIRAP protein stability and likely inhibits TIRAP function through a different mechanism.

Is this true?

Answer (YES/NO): NO